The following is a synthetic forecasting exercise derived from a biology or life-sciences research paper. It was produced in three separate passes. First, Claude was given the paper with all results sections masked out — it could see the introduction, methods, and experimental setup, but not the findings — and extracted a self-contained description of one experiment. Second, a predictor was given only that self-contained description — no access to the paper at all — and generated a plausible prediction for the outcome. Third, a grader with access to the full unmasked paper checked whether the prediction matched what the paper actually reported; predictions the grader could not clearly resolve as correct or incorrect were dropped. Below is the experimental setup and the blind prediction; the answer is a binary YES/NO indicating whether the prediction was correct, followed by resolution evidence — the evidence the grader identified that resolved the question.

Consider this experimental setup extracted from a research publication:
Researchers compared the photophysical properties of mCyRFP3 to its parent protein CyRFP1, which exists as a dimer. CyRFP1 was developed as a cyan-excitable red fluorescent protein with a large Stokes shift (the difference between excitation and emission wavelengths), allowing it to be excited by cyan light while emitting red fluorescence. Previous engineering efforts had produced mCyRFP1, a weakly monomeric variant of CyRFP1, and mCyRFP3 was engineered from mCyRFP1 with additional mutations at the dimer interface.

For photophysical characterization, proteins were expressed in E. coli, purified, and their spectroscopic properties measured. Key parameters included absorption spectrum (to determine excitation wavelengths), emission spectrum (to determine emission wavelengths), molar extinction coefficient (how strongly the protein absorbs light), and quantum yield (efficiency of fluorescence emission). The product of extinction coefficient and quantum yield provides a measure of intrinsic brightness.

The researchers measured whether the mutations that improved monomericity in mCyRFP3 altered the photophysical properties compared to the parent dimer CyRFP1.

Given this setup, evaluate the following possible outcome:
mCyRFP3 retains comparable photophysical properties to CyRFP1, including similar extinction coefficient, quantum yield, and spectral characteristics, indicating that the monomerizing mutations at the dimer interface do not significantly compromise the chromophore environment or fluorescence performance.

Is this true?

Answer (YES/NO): YES